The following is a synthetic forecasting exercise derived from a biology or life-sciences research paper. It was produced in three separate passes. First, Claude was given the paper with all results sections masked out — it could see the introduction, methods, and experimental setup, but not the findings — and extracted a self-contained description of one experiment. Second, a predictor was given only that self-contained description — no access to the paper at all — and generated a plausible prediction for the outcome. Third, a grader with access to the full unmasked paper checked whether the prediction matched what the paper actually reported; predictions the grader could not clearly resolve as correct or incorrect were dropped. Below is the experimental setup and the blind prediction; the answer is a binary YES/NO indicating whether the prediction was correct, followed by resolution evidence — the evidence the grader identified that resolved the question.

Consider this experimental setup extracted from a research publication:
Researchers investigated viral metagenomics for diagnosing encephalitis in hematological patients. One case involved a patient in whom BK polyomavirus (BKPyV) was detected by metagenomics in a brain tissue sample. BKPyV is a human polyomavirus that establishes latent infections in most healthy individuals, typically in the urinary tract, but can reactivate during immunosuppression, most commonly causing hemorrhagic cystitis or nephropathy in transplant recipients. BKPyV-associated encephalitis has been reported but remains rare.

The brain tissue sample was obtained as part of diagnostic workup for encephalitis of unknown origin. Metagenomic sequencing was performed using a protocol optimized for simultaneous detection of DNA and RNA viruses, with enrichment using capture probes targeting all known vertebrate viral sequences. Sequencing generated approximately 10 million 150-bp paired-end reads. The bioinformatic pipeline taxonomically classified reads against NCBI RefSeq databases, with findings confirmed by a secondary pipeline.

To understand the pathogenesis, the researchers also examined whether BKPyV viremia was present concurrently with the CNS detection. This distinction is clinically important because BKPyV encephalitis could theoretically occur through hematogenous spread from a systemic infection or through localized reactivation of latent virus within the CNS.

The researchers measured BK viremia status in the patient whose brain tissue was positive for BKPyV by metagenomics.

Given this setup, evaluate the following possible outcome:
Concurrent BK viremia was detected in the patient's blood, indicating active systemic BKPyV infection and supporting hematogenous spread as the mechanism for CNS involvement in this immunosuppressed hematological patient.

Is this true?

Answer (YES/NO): NO